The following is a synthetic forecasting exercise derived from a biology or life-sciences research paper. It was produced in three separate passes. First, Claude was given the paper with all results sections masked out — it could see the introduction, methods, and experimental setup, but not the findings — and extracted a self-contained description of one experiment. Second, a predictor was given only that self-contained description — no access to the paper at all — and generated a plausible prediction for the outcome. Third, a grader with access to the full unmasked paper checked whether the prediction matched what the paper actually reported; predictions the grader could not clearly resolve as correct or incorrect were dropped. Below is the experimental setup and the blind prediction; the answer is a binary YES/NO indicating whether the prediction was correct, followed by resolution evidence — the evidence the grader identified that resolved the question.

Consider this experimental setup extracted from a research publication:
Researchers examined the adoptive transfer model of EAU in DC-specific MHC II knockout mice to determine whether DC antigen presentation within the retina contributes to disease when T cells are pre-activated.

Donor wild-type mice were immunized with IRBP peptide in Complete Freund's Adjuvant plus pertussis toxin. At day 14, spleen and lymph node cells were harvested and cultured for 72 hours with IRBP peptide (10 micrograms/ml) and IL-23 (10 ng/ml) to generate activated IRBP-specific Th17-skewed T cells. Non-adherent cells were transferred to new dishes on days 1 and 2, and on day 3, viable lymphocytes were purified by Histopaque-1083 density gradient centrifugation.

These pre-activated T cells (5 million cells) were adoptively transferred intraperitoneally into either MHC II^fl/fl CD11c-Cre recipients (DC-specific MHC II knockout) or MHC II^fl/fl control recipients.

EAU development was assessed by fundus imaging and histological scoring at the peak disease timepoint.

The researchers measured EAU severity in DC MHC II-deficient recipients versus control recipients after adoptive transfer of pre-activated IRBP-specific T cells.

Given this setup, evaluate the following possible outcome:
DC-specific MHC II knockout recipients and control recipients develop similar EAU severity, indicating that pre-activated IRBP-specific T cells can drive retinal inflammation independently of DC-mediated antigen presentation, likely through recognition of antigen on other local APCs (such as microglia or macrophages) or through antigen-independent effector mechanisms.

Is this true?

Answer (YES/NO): YES